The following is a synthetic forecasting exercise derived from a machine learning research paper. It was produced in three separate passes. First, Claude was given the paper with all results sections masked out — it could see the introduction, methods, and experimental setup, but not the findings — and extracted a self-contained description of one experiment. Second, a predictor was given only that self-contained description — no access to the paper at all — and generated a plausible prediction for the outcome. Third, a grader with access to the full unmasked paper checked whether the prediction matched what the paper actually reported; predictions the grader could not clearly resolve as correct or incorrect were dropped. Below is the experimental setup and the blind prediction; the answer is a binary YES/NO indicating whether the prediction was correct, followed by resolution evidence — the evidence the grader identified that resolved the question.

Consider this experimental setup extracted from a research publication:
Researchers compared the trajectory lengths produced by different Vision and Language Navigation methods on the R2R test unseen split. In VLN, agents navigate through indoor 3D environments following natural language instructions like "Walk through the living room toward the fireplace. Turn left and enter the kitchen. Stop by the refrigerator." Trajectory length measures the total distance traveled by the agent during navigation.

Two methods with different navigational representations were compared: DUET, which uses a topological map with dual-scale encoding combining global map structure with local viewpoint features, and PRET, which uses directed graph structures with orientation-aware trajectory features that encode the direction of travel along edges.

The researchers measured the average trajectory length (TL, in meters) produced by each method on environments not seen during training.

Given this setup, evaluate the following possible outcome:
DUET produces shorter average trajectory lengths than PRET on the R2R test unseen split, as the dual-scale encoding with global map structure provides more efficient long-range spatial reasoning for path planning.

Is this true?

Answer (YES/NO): NO